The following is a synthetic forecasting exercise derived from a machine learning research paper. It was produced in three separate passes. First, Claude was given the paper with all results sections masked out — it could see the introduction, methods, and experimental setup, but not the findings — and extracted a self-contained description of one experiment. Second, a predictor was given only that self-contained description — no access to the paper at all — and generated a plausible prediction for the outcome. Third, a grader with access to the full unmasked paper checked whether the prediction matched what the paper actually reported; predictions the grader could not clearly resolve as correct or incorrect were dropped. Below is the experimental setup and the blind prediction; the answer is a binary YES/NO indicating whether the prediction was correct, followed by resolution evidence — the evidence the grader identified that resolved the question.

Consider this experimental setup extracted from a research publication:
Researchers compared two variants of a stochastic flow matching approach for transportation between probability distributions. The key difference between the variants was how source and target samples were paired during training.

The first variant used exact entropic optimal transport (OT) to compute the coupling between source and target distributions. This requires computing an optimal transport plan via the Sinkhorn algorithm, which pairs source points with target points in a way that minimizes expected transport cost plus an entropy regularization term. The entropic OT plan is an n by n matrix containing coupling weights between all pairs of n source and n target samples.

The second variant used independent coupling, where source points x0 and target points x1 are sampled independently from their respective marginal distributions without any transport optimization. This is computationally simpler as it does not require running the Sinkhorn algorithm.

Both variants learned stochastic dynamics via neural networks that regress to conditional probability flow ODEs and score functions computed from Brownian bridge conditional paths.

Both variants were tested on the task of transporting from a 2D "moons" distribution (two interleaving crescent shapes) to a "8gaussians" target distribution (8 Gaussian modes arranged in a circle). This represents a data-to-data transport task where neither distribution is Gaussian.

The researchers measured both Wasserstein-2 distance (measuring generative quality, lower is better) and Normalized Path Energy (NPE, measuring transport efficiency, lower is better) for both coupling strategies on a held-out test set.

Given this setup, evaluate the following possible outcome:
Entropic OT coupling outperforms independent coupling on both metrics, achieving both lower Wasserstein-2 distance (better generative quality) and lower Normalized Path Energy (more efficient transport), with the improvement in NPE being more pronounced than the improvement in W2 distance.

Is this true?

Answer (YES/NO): YES